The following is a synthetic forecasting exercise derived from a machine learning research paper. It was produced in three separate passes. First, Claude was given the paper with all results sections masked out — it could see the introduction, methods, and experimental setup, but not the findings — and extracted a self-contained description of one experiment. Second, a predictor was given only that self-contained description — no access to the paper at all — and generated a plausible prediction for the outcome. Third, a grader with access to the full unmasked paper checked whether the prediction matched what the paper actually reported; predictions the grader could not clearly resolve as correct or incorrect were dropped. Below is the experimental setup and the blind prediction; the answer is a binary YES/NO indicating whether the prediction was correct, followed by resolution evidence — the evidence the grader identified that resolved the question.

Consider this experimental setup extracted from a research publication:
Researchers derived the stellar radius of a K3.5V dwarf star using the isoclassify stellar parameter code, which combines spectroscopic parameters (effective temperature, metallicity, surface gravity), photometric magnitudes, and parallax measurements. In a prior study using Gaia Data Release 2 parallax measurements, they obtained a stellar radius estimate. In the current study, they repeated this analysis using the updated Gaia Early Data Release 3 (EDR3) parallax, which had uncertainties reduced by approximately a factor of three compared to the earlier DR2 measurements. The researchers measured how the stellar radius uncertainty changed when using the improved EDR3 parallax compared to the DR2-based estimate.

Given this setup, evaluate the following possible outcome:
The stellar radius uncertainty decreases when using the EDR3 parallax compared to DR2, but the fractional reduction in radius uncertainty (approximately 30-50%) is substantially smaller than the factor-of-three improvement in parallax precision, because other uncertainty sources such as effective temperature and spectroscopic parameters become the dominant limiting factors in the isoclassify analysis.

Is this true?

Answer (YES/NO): NO